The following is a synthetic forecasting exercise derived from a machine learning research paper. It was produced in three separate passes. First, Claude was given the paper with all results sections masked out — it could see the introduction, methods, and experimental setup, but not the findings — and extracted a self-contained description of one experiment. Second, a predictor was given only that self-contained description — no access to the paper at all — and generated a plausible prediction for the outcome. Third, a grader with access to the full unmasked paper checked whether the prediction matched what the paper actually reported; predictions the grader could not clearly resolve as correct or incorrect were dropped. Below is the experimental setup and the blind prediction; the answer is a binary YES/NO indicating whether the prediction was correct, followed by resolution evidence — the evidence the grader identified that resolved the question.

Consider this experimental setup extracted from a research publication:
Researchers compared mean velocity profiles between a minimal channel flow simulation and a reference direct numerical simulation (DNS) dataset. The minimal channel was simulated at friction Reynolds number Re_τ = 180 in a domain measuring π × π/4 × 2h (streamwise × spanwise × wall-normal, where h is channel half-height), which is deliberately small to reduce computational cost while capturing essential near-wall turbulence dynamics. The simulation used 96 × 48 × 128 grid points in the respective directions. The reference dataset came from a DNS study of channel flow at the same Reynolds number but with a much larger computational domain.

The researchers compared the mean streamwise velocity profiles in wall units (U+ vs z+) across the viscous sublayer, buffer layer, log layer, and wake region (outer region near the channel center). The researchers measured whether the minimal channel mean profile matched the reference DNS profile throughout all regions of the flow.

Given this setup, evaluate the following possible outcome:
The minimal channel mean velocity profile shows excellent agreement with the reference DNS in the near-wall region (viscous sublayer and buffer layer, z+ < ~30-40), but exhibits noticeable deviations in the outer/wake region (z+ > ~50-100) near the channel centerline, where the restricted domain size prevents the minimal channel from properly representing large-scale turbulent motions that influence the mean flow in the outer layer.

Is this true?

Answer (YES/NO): YES